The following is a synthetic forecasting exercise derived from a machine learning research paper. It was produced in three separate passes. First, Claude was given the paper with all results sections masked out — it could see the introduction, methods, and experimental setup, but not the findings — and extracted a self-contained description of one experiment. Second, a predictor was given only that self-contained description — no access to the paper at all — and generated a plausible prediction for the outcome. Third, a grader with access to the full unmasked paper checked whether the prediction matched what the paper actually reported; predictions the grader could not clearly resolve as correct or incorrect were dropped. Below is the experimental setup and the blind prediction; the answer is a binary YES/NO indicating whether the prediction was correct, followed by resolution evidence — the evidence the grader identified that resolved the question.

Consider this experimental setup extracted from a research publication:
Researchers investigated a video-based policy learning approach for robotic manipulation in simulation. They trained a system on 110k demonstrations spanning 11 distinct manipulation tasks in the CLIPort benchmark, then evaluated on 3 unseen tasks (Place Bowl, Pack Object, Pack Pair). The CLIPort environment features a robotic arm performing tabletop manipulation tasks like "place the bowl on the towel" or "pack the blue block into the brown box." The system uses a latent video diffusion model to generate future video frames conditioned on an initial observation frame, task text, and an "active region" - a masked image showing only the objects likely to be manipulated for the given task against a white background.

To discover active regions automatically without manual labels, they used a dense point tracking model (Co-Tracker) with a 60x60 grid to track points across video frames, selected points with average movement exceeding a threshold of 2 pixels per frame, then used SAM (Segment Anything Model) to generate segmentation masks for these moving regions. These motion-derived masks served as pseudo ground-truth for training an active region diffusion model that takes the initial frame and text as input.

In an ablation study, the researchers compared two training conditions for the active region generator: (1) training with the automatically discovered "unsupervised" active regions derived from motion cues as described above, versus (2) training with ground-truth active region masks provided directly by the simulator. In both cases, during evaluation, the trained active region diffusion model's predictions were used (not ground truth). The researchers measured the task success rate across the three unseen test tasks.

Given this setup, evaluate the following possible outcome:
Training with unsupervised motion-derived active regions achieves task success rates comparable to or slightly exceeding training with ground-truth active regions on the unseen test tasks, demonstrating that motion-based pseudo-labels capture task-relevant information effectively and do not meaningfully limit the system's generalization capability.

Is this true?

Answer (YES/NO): NO